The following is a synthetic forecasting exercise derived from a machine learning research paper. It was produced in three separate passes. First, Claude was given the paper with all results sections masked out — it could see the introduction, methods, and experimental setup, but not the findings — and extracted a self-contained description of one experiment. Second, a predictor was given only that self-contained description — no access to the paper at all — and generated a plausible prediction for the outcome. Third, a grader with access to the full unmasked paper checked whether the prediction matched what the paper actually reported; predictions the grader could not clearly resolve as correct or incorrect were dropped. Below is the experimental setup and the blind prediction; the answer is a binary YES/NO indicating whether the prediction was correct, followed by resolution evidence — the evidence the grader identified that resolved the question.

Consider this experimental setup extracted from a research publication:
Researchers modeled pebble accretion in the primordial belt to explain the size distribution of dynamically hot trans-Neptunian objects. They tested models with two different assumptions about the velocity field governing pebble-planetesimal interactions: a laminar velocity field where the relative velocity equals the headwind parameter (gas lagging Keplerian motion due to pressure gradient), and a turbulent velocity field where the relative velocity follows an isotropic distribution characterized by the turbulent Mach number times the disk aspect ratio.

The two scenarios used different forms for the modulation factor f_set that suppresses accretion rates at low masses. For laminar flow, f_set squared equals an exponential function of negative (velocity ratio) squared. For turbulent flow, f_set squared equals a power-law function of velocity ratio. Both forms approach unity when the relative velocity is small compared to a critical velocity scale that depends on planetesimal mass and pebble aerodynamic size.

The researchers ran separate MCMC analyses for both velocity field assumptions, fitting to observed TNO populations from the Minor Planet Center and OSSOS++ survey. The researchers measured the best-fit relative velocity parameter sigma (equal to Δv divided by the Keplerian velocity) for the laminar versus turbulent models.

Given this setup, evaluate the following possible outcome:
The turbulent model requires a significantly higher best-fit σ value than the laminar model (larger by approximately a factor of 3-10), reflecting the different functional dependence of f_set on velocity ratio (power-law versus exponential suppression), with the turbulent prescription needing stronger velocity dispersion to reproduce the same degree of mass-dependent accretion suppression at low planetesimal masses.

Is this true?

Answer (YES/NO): NO